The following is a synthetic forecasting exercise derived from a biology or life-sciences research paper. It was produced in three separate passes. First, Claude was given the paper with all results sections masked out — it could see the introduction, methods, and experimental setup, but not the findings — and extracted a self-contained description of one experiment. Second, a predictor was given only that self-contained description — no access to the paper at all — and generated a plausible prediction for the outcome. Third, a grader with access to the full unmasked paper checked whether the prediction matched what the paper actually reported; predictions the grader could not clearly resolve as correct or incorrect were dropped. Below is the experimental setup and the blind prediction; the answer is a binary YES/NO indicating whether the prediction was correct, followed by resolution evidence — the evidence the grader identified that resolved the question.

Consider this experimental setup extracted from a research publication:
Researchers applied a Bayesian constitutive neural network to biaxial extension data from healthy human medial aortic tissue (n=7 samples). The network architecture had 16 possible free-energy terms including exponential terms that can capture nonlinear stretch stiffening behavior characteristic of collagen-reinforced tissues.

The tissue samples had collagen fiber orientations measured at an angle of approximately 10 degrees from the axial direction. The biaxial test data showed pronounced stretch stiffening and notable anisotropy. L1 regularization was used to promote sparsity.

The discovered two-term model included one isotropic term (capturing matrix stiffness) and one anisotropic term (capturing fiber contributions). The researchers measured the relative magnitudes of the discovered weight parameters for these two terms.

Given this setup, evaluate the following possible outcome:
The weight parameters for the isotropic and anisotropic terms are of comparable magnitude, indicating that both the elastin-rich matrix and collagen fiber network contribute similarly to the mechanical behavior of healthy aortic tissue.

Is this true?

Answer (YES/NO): YES